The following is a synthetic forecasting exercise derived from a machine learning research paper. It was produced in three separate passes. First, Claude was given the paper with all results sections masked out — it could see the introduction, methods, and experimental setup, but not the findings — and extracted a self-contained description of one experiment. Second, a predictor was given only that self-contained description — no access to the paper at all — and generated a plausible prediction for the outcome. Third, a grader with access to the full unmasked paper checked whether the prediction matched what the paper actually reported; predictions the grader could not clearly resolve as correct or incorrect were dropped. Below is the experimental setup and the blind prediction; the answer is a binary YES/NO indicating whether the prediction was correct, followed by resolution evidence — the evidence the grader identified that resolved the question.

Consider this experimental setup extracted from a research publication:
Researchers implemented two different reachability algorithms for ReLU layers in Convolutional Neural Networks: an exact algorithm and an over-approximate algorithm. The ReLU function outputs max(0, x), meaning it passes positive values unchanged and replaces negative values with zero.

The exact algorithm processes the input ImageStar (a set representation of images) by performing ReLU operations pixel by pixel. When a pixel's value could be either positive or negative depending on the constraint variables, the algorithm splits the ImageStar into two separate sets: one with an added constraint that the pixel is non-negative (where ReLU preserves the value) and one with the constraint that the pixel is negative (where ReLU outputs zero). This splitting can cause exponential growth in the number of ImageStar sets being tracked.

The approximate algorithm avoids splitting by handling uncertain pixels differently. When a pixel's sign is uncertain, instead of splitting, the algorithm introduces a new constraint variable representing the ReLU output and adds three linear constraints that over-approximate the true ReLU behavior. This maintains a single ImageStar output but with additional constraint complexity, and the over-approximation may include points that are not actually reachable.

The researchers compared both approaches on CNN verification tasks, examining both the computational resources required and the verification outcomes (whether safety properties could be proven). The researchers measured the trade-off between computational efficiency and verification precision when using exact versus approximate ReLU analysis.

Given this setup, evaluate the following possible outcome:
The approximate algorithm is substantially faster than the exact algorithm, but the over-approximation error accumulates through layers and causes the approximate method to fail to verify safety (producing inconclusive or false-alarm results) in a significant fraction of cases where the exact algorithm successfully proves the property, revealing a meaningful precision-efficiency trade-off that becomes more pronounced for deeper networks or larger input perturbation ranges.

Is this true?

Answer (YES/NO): NO